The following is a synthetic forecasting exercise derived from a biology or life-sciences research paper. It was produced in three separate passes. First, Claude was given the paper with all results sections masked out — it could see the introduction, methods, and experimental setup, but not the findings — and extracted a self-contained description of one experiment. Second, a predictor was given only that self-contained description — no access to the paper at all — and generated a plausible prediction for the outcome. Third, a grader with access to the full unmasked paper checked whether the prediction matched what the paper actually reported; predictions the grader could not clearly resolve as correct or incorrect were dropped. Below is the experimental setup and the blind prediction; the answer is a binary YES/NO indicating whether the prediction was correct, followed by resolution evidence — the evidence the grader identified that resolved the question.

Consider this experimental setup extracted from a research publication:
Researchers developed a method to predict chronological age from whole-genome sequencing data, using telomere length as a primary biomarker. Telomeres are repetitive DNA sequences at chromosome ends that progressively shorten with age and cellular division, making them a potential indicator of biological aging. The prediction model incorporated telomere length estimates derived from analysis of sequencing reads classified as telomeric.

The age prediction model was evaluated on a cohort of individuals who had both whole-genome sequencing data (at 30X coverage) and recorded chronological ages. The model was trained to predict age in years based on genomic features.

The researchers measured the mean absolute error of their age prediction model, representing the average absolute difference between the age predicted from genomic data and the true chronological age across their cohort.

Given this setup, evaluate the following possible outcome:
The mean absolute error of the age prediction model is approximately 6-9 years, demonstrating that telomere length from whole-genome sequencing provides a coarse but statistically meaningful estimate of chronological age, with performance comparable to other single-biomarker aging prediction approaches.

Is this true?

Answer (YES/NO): YES